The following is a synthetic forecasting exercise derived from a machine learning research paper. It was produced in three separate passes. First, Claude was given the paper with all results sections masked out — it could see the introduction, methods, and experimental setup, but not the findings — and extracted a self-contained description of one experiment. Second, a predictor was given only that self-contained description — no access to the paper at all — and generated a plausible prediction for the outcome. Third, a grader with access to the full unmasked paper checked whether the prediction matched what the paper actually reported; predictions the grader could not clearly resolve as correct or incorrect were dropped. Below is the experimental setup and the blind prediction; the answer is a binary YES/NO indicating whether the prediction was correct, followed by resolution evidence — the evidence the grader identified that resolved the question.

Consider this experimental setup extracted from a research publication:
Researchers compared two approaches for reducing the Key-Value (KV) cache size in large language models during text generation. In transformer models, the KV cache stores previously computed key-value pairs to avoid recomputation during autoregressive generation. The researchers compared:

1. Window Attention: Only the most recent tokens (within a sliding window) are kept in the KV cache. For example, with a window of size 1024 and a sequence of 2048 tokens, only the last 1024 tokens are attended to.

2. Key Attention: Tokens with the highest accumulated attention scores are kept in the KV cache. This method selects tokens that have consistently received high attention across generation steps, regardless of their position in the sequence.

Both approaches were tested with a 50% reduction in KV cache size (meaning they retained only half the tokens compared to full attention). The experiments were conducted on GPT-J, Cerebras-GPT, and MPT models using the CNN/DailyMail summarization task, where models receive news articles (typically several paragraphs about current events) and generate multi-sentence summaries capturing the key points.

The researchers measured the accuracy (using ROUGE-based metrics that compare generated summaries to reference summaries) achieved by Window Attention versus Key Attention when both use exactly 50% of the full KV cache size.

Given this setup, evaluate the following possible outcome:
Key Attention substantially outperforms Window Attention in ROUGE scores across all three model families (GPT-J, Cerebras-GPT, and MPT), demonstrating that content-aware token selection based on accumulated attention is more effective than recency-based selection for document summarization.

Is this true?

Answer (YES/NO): YES